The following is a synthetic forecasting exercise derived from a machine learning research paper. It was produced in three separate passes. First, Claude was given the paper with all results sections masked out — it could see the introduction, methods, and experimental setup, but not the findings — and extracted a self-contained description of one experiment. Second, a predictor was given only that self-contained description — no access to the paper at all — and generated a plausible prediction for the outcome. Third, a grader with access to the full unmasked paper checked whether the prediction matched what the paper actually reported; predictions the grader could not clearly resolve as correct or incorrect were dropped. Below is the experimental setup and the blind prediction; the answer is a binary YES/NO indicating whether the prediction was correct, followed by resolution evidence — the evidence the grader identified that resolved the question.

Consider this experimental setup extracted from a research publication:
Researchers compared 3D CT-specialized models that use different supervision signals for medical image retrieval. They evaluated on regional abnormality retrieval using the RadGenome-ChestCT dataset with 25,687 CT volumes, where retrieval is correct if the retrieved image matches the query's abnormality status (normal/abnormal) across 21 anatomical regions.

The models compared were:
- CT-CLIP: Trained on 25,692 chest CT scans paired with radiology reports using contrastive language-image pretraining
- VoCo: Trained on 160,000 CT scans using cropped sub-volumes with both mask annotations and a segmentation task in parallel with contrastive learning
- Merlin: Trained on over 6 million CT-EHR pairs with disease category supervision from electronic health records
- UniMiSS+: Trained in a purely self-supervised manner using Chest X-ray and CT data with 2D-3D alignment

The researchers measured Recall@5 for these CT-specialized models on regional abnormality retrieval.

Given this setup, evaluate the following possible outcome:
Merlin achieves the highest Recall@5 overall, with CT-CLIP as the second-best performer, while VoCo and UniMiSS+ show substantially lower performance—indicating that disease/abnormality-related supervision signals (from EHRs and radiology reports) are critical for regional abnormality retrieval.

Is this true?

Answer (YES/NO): NO